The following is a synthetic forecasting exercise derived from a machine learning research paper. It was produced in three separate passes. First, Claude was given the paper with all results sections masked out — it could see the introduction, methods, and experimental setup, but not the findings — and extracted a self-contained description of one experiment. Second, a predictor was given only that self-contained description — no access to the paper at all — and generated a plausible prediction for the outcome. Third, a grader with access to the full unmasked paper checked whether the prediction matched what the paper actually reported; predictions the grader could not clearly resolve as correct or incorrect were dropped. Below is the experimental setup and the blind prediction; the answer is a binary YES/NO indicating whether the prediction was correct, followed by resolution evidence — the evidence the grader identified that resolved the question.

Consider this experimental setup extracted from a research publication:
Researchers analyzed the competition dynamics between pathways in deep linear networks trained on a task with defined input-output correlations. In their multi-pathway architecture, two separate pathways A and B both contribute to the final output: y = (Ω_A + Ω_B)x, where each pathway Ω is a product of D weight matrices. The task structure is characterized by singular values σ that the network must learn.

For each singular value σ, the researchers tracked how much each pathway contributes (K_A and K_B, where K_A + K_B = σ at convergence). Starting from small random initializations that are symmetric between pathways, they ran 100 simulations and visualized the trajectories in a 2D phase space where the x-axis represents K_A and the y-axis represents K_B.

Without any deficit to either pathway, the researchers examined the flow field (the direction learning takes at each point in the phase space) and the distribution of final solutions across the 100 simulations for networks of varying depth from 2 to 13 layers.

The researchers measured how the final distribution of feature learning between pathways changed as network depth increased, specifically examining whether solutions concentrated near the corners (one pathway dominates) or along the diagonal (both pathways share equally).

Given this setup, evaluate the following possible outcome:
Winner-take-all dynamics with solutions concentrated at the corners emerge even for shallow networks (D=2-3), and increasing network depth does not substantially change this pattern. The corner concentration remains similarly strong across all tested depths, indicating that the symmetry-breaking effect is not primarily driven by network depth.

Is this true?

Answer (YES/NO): NO